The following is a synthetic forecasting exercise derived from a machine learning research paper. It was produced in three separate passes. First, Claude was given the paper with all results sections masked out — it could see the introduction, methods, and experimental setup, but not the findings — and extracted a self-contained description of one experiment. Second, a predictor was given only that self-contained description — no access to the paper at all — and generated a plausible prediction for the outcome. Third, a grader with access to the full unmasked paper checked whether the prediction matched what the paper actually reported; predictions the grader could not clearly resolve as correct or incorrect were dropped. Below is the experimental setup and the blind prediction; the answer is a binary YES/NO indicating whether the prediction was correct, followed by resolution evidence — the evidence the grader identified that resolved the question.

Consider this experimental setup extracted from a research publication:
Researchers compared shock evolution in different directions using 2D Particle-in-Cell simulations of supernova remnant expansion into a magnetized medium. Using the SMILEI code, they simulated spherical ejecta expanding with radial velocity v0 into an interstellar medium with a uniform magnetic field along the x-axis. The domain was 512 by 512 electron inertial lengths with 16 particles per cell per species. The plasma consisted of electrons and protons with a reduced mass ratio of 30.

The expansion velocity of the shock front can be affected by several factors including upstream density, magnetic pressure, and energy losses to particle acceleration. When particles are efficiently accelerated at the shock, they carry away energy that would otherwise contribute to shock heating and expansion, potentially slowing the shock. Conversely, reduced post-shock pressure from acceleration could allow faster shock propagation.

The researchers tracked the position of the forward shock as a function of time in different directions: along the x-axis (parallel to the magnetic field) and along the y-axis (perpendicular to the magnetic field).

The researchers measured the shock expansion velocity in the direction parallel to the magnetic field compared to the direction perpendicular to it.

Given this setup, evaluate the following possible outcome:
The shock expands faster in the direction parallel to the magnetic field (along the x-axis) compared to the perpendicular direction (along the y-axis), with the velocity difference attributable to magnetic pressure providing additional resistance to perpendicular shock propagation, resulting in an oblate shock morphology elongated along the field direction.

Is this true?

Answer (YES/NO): NO